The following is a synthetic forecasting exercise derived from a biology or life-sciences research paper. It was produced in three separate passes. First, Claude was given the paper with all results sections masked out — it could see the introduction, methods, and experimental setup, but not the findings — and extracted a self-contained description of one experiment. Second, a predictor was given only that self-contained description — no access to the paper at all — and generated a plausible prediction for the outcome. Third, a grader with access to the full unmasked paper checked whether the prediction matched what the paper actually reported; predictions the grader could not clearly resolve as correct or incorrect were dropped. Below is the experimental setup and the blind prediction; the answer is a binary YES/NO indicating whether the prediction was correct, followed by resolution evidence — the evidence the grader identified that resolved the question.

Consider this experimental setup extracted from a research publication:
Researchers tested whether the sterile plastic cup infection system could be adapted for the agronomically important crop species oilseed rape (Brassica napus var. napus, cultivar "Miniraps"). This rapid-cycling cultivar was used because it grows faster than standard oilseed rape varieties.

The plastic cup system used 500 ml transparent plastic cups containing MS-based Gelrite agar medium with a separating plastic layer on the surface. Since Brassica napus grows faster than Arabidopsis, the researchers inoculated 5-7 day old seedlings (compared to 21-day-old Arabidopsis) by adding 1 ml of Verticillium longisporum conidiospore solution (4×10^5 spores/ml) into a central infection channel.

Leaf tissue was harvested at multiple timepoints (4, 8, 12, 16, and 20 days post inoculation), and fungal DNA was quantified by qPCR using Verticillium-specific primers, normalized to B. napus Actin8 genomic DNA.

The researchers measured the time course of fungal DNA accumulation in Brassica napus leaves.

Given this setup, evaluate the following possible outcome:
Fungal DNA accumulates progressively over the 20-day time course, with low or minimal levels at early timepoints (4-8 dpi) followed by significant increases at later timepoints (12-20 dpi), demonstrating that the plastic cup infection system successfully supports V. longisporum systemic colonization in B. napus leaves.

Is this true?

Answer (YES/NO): YES